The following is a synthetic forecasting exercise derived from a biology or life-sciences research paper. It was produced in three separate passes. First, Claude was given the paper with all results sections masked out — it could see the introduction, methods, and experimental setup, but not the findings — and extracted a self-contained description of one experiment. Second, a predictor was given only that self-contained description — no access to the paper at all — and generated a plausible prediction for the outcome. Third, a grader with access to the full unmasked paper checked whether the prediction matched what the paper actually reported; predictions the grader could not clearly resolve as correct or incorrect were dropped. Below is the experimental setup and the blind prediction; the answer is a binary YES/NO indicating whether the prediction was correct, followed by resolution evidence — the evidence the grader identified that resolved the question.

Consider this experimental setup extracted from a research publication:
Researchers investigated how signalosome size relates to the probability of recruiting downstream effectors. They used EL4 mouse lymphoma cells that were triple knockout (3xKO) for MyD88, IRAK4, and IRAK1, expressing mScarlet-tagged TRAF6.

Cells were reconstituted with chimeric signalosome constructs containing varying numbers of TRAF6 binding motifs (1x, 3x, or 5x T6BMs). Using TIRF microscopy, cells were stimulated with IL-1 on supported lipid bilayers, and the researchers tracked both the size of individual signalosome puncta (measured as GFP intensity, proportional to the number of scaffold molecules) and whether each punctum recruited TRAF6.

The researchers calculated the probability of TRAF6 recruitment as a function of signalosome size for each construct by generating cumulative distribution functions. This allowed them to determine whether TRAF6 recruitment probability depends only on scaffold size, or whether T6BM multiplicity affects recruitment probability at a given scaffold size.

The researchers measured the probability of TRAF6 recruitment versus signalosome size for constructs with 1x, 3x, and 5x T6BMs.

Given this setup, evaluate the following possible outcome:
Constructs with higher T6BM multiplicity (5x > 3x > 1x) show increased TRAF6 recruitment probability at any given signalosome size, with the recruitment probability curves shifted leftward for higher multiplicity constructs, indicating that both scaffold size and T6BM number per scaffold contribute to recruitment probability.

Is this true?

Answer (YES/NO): YES